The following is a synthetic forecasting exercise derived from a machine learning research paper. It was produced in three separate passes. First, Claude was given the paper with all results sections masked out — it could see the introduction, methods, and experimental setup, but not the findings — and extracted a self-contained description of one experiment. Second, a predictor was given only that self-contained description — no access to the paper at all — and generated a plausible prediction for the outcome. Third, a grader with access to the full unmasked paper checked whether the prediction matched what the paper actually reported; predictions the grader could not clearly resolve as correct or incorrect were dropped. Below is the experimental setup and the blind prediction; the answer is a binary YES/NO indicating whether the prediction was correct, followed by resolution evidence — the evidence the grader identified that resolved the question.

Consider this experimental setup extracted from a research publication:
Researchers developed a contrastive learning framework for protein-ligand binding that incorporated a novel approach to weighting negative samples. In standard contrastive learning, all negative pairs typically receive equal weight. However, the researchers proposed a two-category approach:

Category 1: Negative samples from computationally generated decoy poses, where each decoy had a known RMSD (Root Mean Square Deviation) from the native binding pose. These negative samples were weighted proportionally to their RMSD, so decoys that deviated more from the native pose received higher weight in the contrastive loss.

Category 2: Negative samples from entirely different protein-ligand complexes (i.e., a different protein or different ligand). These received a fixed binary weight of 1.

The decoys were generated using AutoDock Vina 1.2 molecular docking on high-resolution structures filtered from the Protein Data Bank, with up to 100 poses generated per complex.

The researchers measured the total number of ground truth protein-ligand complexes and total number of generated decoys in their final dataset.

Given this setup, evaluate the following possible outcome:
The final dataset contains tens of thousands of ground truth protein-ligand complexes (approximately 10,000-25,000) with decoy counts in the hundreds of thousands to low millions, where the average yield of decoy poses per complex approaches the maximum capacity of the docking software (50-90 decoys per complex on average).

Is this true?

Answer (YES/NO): NO